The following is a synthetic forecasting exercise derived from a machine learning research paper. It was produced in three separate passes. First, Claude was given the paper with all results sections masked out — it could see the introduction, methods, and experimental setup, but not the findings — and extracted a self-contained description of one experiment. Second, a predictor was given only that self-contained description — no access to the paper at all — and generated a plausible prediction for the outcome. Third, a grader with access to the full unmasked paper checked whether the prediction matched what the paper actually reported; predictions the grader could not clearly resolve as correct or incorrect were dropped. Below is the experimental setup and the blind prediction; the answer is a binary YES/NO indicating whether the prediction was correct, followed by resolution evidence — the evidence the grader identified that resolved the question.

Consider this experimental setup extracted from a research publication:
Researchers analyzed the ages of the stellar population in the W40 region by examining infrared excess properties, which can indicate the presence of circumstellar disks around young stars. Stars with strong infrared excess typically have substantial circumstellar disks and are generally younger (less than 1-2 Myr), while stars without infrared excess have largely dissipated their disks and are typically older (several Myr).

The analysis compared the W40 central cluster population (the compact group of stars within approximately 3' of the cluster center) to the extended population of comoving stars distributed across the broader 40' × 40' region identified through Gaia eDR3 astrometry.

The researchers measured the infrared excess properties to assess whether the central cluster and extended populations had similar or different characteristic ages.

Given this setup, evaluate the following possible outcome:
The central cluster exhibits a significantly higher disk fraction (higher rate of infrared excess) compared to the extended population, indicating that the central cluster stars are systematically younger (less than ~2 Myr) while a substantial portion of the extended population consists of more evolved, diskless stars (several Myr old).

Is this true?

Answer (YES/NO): YES